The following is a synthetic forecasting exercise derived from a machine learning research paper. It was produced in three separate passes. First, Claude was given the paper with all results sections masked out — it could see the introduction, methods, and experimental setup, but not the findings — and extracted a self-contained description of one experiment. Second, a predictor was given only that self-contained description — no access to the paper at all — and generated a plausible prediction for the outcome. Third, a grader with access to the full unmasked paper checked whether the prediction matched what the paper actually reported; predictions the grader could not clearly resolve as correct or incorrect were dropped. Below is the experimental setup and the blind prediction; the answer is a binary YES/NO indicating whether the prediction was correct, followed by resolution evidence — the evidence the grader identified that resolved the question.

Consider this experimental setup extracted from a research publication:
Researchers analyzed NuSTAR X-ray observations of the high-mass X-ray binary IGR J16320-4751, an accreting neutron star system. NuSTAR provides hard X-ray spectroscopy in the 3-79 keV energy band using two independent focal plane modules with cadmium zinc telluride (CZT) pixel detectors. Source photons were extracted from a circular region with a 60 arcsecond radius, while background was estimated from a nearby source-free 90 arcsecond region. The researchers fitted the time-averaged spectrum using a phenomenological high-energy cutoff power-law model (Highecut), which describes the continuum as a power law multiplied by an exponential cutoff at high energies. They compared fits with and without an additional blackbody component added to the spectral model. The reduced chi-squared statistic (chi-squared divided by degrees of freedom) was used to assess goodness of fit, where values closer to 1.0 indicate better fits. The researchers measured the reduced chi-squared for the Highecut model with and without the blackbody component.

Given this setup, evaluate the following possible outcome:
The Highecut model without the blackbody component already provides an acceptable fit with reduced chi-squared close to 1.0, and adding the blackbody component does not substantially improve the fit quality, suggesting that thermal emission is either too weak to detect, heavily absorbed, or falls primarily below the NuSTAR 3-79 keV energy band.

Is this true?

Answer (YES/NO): NO